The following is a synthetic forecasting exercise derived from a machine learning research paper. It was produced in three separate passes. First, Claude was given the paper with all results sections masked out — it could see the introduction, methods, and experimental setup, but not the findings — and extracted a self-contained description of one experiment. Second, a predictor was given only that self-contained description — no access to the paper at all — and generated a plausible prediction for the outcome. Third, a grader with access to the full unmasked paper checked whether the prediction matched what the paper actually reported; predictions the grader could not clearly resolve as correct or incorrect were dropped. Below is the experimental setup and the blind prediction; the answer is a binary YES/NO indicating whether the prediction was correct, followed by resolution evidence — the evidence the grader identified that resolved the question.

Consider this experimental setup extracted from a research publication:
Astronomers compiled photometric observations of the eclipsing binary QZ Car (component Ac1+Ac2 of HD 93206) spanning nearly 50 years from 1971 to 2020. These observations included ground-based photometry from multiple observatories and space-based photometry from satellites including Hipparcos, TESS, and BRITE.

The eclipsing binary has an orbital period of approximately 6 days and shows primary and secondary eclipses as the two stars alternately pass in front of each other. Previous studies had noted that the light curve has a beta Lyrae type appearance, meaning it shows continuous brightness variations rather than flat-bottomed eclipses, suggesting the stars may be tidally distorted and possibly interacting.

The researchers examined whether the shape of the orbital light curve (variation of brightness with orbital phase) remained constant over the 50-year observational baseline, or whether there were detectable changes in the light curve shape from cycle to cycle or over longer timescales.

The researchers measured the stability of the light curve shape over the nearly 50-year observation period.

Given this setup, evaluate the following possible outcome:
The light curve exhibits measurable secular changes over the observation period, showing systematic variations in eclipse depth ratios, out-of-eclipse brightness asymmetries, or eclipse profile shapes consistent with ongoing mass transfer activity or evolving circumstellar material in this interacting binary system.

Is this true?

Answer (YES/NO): NO